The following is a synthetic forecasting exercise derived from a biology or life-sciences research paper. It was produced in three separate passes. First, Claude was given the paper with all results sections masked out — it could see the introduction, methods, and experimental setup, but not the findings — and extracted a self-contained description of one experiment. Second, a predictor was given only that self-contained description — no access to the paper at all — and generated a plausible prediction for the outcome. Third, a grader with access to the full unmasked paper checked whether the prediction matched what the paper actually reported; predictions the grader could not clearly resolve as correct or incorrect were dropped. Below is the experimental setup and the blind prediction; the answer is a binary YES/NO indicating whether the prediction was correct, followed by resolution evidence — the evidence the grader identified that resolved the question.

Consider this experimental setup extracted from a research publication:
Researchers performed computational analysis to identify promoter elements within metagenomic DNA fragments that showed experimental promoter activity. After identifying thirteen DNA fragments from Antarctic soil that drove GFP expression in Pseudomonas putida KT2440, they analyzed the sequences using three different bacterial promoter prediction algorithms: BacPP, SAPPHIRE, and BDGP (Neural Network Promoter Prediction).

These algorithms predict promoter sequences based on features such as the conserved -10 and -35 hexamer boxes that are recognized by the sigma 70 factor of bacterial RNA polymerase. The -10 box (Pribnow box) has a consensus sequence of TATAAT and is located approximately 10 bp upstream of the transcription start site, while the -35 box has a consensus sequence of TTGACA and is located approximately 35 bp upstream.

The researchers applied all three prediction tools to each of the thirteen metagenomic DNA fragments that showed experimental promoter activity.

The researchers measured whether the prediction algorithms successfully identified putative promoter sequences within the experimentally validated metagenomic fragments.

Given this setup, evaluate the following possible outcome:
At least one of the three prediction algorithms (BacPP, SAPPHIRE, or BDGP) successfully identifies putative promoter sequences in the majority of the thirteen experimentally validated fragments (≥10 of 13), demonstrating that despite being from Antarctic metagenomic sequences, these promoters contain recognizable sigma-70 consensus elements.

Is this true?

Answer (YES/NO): YES